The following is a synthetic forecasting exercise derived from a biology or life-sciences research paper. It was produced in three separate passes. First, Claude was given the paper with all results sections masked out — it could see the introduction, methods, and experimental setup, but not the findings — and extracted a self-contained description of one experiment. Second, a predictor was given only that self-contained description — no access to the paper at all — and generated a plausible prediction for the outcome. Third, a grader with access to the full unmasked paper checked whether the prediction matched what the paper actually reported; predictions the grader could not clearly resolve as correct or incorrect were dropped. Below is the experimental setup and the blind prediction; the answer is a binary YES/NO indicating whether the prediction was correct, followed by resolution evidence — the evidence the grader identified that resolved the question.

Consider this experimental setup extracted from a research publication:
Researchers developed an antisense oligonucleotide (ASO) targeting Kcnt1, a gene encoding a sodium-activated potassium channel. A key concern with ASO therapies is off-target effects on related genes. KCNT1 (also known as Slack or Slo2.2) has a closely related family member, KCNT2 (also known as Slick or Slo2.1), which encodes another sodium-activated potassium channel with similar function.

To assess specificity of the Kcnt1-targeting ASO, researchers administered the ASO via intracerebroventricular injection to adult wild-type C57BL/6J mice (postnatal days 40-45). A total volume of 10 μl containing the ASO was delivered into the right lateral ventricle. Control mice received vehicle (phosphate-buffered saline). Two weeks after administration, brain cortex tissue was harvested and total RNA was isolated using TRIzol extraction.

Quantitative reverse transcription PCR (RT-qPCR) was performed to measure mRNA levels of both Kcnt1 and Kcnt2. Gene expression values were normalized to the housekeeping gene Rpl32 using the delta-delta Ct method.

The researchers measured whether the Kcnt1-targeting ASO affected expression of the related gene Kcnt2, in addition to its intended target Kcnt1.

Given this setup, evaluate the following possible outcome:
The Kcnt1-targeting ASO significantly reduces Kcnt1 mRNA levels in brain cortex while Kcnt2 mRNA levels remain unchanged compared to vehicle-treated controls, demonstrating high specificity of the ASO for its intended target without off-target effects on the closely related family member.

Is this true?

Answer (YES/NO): YES